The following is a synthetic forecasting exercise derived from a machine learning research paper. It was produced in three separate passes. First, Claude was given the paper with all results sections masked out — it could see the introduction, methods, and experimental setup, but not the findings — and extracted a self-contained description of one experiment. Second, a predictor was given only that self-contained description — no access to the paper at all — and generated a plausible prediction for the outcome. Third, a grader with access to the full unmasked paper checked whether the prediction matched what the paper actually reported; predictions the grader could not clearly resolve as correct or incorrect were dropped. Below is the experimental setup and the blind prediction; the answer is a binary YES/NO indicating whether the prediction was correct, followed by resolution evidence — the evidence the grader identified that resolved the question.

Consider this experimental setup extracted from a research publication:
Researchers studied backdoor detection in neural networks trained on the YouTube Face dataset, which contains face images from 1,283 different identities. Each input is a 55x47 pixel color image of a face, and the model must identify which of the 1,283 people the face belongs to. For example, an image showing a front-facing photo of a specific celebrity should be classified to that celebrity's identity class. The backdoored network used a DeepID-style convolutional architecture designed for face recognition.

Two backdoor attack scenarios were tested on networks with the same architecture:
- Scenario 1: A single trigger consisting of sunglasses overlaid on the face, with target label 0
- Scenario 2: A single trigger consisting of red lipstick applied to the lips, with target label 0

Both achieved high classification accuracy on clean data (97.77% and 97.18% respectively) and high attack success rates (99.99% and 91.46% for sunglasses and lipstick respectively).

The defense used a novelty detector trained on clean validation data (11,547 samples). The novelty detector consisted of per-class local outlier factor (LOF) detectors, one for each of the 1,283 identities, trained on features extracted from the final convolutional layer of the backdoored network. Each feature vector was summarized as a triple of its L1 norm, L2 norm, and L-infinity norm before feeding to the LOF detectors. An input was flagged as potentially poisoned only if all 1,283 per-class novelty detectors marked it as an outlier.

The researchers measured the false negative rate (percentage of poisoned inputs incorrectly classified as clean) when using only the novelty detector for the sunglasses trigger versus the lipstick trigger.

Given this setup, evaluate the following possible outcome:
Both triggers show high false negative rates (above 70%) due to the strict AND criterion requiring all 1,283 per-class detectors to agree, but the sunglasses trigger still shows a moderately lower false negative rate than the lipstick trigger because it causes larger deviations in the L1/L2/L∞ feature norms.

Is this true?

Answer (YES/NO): NO